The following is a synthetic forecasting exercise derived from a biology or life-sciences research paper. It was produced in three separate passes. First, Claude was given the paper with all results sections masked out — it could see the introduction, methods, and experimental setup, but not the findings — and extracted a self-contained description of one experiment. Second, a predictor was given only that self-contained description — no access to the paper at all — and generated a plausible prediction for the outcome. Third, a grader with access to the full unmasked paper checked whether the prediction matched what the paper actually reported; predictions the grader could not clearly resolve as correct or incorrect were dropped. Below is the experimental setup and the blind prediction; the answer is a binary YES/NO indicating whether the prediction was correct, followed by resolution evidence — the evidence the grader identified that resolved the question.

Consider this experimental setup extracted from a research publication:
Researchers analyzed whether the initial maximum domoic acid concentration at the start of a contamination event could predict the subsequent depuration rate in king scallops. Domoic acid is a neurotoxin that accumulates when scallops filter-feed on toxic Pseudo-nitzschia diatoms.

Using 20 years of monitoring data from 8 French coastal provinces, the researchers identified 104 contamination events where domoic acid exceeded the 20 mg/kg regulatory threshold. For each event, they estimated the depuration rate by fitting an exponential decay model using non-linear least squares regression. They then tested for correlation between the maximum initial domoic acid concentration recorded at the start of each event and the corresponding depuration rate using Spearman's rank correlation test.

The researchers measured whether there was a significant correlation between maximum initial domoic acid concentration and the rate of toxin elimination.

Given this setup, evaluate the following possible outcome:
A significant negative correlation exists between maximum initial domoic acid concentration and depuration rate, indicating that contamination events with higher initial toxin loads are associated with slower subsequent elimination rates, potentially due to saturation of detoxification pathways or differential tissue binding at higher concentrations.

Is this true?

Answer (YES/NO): NO